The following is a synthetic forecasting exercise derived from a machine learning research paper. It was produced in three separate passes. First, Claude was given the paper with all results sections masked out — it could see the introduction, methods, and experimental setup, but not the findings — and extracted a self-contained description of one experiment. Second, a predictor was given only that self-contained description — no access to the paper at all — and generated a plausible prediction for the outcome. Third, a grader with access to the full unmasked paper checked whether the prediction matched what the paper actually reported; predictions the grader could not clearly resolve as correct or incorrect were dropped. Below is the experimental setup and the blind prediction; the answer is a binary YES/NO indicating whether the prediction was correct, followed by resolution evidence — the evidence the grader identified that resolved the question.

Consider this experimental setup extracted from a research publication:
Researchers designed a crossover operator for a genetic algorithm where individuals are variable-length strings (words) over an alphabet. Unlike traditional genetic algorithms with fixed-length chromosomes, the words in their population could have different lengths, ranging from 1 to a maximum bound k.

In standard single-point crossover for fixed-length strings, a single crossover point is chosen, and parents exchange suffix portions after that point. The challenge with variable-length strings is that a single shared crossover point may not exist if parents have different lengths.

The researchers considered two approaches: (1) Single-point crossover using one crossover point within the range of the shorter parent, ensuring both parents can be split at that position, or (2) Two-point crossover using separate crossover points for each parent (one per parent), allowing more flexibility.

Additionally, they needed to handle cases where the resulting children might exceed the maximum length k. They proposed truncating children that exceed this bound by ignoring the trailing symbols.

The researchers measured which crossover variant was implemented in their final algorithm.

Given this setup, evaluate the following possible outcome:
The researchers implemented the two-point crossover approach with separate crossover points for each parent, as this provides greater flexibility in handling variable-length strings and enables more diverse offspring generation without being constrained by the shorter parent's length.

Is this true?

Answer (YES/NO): YES